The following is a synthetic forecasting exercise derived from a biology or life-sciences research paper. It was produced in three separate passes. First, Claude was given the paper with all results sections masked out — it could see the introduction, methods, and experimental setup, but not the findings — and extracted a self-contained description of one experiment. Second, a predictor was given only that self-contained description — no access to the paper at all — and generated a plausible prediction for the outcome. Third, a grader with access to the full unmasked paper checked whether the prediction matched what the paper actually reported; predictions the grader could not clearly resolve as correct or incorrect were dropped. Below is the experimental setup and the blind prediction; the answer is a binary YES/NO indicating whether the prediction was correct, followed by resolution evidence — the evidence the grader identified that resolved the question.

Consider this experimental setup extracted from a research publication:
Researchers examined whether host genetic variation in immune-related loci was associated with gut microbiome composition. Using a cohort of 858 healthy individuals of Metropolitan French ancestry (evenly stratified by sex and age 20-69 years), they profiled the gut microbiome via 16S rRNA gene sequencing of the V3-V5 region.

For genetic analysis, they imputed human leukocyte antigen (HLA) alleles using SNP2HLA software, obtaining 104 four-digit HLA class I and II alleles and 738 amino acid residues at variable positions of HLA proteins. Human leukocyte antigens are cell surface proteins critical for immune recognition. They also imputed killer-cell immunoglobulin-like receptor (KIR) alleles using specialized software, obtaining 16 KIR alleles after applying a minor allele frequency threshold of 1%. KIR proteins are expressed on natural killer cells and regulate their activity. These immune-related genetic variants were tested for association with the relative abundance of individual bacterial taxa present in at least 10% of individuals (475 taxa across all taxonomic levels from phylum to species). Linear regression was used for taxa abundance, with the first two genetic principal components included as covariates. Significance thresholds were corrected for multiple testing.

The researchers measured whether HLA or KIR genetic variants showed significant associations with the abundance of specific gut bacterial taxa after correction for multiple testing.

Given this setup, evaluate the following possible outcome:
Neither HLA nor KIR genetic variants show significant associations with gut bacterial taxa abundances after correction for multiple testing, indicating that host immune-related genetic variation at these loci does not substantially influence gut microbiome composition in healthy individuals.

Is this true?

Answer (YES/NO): YES